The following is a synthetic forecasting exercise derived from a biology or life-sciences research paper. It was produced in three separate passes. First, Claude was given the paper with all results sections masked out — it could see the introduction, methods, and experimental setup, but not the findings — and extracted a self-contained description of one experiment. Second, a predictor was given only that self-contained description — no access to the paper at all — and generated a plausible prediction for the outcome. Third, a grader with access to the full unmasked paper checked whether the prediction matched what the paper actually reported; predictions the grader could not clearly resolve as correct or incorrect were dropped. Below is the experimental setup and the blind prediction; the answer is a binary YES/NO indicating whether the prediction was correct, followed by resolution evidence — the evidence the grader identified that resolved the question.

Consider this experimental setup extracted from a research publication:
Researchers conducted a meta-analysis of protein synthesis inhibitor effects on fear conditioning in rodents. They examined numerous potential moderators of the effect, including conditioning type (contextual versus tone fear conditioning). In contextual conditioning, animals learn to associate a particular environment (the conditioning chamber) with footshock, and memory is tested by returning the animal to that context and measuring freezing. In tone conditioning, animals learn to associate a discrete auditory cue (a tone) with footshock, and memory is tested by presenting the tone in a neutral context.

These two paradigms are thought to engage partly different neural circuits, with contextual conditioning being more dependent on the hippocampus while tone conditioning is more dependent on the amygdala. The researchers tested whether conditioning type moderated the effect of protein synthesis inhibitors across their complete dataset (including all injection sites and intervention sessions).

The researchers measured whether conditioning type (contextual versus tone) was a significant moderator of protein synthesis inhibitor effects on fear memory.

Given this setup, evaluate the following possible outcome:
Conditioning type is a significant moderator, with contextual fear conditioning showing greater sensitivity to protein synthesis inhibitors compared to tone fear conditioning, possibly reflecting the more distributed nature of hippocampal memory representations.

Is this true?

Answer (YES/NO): NO